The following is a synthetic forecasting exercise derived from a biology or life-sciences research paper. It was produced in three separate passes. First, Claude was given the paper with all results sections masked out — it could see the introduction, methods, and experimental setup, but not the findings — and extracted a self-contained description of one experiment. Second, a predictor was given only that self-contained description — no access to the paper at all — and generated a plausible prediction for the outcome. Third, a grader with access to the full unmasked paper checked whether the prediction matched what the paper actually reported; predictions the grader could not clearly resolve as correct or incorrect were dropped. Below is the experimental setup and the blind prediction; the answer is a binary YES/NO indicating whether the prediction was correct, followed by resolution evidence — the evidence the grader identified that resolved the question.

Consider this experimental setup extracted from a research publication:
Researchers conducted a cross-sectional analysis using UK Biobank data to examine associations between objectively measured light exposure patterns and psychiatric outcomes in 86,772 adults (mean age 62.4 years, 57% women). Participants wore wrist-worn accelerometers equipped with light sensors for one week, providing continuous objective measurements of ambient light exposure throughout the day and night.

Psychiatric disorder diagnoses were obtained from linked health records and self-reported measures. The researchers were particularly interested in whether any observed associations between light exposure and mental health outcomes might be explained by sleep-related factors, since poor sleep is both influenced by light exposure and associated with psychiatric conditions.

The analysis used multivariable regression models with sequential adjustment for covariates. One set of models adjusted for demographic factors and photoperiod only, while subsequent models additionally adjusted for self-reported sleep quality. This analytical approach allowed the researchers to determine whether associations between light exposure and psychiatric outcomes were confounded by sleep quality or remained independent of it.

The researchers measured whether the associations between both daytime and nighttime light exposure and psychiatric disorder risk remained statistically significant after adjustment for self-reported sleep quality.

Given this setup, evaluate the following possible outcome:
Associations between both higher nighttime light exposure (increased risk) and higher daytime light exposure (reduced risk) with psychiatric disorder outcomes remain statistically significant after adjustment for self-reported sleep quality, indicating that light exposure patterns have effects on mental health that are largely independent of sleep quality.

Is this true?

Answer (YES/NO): NO